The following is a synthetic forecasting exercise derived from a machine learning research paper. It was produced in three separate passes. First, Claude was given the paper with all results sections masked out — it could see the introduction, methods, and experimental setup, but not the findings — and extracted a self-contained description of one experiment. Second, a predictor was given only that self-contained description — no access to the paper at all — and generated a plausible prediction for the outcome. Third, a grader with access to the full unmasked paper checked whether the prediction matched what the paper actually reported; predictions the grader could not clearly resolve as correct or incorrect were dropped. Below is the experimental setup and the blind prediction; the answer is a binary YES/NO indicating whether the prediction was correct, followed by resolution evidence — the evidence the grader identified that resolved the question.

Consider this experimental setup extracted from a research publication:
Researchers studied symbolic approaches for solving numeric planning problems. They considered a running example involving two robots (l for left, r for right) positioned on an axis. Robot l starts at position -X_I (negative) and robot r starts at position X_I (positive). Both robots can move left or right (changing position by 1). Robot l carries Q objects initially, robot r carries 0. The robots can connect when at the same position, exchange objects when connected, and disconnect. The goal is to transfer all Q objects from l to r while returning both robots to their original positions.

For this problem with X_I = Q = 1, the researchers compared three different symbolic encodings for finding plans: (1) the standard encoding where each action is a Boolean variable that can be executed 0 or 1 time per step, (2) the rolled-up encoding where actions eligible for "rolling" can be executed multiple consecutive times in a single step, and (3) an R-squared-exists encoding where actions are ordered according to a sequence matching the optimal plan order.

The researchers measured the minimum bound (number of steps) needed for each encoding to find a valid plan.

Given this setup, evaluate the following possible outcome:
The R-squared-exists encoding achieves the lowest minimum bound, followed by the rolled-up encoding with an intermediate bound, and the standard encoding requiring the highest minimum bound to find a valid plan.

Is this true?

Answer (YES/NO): NO